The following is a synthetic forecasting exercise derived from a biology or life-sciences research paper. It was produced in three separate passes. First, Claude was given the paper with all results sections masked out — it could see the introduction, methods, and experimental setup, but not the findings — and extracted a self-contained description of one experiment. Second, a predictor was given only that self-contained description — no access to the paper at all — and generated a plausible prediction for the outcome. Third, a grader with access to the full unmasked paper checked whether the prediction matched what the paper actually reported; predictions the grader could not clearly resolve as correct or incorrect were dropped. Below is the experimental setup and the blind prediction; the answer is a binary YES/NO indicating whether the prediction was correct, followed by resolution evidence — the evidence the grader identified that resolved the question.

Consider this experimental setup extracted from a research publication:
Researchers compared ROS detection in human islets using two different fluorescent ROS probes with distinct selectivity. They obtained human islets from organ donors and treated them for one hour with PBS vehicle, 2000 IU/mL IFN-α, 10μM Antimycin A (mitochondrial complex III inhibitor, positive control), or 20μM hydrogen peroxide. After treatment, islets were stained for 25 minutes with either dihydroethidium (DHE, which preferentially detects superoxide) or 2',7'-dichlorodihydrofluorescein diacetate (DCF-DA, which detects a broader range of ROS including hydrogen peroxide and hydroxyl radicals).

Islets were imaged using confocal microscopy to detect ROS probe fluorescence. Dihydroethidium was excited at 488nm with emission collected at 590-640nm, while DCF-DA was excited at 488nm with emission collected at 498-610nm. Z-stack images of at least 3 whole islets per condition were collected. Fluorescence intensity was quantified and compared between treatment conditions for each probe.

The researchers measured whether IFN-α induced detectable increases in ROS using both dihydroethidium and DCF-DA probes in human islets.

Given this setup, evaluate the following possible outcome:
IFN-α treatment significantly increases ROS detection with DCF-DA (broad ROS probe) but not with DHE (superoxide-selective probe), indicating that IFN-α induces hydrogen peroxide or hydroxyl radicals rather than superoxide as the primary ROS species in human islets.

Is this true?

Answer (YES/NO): NO